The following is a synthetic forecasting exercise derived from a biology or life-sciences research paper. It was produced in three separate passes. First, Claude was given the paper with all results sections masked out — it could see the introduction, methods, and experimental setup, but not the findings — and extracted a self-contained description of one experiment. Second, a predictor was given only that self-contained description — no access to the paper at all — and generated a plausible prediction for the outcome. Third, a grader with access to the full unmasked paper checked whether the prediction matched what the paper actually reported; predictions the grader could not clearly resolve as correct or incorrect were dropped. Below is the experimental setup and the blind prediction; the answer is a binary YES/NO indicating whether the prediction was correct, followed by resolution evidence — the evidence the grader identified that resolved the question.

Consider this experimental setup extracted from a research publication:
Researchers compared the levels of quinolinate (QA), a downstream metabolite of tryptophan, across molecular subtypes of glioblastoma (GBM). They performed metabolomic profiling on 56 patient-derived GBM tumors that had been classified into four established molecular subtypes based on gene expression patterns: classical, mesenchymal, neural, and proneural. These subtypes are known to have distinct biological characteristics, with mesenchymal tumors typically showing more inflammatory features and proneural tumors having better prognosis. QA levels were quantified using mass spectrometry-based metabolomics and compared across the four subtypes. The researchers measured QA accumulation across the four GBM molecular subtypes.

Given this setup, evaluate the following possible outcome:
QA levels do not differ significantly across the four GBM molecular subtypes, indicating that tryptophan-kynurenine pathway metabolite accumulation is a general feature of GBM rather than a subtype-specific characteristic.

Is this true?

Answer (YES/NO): NO